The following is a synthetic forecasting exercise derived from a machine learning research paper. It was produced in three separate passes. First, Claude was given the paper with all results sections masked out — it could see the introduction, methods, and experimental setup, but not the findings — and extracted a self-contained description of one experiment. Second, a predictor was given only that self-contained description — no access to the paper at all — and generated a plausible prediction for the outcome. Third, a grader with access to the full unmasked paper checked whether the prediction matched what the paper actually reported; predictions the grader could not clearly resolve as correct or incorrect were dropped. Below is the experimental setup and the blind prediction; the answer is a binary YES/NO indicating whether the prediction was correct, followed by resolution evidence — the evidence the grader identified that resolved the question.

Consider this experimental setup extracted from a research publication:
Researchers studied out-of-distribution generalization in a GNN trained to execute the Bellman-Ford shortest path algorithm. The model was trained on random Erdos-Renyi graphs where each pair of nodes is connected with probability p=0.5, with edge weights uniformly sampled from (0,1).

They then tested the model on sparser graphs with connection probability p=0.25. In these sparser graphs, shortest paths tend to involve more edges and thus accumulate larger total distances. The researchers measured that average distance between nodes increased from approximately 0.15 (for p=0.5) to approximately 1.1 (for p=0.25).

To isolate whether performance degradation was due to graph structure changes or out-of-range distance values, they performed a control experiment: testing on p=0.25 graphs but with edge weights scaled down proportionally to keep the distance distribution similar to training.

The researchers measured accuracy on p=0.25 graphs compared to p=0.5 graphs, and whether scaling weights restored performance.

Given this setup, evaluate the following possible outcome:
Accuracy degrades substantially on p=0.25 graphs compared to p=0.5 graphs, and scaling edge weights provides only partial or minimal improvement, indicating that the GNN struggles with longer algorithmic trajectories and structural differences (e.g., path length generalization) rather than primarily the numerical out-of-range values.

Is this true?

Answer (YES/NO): NO